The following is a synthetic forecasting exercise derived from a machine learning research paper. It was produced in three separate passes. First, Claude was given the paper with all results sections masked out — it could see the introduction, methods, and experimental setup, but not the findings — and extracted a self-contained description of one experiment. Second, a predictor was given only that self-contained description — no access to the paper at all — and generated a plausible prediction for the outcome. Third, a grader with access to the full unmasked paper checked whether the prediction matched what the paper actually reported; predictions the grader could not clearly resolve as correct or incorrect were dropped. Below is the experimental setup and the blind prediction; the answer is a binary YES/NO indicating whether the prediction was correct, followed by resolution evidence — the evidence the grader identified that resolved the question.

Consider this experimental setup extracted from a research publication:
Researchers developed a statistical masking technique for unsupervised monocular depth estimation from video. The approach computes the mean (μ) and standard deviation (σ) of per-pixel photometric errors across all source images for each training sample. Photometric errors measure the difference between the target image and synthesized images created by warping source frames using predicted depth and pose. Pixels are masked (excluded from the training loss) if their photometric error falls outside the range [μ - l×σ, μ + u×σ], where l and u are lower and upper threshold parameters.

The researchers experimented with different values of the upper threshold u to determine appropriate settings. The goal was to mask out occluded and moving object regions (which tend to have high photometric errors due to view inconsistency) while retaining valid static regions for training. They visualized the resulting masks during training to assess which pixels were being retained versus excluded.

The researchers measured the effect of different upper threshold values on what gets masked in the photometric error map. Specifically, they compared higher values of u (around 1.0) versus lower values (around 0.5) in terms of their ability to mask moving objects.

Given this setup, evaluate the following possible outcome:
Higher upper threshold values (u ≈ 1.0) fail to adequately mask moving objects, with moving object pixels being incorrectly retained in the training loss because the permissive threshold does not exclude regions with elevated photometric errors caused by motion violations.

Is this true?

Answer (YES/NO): YES